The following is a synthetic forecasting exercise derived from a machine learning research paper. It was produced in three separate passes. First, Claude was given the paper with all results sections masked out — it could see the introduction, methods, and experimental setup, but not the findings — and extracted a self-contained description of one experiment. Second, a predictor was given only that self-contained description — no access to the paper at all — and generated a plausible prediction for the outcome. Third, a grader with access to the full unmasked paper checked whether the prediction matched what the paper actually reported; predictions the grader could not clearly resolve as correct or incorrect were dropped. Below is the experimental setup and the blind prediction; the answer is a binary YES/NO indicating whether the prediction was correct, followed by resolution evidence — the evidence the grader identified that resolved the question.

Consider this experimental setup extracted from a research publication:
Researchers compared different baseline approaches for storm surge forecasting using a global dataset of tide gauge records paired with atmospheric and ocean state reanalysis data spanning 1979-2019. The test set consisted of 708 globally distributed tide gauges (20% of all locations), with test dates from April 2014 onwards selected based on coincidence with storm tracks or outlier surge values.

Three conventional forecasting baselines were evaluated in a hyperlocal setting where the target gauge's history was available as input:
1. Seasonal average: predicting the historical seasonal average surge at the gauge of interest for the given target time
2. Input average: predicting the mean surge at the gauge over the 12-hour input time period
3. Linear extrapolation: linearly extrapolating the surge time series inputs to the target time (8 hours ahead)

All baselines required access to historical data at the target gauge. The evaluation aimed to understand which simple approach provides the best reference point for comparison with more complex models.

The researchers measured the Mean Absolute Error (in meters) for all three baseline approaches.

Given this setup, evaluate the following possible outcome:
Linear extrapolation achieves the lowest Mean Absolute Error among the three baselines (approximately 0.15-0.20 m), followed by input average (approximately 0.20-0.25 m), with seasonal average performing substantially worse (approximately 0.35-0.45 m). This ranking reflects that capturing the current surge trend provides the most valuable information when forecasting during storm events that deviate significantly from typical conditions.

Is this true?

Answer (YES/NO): NO